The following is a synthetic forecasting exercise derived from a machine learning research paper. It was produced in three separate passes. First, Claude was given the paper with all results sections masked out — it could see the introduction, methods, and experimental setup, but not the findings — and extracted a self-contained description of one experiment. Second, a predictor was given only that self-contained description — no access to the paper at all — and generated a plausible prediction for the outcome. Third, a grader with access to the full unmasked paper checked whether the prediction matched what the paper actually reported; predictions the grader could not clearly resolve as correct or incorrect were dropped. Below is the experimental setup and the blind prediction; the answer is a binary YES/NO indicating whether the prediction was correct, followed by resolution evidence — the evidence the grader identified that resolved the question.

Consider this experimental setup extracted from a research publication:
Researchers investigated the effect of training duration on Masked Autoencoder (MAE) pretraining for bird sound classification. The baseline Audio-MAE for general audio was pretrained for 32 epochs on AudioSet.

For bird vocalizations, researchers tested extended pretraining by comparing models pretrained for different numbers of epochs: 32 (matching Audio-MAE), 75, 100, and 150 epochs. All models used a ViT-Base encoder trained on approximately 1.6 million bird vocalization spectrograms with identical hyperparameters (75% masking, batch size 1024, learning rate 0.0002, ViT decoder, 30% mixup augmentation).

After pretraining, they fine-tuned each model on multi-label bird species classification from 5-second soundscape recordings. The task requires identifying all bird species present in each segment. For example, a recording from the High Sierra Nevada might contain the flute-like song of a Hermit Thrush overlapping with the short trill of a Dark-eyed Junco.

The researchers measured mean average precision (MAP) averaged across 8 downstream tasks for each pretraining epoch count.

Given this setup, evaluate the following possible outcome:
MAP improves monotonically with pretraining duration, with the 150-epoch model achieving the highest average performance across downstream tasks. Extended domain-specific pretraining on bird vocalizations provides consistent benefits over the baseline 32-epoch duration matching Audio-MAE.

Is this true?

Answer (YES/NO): YES